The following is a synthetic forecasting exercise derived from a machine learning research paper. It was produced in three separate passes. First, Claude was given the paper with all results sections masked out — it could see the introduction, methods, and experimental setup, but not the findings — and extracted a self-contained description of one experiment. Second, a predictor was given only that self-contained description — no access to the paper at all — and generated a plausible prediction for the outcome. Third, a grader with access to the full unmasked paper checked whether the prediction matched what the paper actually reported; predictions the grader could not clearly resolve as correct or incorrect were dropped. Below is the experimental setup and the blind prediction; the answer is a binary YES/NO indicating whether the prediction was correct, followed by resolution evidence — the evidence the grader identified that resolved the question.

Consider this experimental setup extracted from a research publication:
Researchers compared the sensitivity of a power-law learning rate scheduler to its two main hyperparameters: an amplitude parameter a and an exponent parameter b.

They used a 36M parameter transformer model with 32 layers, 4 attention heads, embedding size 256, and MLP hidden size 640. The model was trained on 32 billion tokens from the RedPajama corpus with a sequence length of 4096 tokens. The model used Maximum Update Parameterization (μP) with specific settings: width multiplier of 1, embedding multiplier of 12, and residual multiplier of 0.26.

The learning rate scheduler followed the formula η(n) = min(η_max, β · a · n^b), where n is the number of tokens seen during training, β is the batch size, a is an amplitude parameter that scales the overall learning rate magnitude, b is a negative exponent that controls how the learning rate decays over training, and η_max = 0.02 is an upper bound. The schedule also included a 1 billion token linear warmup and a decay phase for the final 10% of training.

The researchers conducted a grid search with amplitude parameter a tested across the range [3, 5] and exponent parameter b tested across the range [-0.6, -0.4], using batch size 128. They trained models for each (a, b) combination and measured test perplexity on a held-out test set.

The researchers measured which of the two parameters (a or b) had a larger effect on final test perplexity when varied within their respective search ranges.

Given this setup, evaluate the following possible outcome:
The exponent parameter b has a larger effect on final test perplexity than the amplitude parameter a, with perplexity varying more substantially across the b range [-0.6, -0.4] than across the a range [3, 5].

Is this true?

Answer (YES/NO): YES